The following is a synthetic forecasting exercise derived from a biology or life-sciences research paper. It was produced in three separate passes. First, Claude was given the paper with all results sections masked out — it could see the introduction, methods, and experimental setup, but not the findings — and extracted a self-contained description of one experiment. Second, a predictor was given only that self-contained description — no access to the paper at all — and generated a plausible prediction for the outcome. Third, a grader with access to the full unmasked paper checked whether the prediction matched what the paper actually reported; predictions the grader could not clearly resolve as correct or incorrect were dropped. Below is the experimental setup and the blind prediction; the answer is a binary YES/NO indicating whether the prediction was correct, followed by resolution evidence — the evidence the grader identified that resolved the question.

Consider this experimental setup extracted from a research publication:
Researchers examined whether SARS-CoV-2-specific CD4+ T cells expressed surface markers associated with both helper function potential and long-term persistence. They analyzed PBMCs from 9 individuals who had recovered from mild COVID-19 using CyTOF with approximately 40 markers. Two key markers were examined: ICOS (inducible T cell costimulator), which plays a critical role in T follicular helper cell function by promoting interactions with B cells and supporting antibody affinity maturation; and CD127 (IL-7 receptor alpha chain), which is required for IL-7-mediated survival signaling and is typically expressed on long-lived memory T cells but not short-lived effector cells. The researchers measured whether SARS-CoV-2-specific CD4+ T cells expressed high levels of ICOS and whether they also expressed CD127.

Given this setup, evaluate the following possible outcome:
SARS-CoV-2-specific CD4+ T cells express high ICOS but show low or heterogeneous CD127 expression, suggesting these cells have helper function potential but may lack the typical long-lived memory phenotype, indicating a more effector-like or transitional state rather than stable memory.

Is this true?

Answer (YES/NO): NO